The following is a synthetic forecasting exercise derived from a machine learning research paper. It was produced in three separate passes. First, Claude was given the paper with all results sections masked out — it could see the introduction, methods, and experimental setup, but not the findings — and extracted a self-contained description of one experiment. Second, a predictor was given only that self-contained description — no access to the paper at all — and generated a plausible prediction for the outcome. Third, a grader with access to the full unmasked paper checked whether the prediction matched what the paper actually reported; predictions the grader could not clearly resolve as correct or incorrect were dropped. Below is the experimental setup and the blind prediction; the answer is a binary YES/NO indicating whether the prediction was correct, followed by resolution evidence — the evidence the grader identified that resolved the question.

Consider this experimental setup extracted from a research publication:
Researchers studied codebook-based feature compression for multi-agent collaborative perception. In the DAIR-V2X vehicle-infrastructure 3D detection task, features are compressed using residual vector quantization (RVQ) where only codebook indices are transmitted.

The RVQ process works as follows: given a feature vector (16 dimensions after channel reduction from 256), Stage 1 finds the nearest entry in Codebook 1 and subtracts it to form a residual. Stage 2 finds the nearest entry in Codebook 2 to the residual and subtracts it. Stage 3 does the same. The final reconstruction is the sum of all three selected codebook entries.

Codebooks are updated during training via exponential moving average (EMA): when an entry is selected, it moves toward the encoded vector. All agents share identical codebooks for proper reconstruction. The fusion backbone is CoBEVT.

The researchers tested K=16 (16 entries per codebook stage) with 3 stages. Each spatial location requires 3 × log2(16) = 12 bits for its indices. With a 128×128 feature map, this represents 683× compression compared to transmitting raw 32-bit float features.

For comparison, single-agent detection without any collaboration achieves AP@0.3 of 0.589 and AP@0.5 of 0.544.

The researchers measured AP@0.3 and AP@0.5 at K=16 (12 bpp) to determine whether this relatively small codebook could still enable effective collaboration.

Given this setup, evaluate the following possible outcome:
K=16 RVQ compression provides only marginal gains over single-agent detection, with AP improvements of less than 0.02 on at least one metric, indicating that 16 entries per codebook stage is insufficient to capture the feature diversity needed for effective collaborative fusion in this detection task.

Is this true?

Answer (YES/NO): NO